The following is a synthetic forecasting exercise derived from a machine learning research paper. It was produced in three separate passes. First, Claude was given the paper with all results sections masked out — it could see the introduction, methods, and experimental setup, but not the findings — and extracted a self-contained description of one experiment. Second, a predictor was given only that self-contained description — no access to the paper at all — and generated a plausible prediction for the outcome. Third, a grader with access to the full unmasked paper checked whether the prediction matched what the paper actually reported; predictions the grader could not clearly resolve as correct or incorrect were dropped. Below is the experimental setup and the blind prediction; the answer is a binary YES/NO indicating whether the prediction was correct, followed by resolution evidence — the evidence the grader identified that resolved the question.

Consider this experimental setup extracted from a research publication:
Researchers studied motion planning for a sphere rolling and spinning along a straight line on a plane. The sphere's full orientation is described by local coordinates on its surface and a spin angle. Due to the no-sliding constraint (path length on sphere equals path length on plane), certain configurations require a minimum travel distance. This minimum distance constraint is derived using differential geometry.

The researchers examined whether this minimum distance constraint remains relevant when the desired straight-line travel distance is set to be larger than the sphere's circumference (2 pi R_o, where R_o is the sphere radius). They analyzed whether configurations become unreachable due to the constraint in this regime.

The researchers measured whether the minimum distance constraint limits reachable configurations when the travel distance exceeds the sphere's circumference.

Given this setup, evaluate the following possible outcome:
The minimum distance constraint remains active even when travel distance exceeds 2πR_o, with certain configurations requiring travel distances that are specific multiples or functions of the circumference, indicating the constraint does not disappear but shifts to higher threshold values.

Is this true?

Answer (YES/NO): NO